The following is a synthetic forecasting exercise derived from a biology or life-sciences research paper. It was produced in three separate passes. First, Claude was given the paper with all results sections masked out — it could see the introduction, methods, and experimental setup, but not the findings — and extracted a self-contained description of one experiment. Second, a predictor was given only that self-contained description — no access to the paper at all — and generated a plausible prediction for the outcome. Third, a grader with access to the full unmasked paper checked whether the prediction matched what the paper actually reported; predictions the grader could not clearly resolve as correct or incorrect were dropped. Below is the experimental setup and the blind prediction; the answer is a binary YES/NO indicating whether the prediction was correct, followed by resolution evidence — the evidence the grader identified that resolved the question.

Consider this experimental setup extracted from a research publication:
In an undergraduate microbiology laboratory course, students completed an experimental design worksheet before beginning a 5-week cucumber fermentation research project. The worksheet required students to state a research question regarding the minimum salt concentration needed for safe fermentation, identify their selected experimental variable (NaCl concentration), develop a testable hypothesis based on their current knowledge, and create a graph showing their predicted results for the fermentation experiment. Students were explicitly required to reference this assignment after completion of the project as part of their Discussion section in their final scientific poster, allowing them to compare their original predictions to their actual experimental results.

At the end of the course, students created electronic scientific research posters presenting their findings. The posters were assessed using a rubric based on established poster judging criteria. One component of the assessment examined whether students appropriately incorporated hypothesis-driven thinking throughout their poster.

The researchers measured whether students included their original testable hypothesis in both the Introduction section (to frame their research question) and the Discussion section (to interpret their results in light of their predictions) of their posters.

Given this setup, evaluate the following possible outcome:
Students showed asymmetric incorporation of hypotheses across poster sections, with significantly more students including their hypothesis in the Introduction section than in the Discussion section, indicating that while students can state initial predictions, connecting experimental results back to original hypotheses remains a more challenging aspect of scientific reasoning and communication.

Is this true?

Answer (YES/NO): NO